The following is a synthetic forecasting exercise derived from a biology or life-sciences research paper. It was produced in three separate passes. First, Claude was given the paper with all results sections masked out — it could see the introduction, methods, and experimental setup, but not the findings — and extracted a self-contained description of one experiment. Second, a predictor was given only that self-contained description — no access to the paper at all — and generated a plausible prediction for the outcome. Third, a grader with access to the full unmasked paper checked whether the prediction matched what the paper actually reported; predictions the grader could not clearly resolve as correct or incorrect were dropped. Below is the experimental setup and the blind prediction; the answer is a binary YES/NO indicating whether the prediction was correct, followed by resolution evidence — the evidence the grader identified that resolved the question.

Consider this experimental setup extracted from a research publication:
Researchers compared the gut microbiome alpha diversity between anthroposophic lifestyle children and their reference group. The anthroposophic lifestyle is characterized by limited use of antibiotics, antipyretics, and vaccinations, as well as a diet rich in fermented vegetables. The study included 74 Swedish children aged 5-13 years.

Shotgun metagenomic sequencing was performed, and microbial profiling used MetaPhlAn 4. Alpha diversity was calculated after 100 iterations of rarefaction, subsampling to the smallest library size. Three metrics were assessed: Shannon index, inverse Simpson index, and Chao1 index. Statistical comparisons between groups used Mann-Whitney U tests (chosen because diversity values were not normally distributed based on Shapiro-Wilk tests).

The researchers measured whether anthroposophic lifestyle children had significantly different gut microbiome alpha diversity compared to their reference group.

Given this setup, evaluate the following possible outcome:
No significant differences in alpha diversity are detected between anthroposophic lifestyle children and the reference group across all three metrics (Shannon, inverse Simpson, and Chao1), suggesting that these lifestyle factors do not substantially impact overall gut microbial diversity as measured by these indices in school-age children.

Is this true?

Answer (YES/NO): YES